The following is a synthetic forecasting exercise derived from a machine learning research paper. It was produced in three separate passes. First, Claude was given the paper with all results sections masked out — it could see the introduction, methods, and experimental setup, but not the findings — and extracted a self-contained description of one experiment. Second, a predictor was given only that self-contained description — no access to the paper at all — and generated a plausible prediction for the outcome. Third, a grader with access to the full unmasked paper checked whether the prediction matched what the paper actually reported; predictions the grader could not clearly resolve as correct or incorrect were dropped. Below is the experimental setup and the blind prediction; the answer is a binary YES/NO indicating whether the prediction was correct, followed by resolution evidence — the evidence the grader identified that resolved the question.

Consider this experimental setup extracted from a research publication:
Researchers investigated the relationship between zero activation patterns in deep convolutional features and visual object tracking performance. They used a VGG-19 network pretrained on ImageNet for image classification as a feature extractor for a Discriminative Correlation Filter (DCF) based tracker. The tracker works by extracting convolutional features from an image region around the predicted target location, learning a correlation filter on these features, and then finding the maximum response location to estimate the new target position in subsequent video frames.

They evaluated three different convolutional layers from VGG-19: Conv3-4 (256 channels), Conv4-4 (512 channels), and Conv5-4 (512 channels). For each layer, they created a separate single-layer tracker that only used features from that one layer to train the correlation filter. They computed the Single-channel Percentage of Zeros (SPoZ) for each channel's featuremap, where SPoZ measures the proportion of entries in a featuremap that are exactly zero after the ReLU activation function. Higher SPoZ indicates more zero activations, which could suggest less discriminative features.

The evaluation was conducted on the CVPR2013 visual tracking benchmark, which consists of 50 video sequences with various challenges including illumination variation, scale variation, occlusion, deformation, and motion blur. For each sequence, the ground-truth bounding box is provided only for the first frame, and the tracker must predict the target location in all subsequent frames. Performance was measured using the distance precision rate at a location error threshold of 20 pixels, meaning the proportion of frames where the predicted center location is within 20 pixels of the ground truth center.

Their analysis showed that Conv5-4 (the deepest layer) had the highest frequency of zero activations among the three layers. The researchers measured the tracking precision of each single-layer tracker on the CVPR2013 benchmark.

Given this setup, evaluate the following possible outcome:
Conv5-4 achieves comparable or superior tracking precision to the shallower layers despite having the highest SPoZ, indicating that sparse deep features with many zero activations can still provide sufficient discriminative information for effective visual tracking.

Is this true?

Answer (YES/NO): YES